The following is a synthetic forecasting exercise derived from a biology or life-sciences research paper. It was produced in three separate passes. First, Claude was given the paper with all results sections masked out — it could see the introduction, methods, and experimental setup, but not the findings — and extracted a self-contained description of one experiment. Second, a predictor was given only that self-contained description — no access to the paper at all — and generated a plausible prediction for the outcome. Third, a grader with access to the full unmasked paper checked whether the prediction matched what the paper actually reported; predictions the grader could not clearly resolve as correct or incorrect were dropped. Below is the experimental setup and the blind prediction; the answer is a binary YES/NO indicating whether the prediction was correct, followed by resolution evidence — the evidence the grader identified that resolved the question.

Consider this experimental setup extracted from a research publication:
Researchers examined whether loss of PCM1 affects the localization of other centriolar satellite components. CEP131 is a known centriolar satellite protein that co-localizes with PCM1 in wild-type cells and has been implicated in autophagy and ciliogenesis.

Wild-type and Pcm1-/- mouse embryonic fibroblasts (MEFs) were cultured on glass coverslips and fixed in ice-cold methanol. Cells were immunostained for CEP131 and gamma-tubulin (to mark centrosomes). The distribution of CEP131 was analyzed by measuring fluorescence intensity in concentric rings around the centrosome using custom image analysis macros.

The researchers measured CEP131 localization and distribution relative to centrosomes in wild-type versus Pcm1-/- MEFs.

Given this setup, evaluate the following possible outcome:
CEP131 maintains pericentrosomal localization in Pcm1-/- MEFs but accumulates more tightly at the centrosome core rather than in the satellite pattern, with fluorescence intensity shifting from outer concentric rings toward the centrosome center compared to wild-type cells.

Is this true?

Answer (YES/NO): YES